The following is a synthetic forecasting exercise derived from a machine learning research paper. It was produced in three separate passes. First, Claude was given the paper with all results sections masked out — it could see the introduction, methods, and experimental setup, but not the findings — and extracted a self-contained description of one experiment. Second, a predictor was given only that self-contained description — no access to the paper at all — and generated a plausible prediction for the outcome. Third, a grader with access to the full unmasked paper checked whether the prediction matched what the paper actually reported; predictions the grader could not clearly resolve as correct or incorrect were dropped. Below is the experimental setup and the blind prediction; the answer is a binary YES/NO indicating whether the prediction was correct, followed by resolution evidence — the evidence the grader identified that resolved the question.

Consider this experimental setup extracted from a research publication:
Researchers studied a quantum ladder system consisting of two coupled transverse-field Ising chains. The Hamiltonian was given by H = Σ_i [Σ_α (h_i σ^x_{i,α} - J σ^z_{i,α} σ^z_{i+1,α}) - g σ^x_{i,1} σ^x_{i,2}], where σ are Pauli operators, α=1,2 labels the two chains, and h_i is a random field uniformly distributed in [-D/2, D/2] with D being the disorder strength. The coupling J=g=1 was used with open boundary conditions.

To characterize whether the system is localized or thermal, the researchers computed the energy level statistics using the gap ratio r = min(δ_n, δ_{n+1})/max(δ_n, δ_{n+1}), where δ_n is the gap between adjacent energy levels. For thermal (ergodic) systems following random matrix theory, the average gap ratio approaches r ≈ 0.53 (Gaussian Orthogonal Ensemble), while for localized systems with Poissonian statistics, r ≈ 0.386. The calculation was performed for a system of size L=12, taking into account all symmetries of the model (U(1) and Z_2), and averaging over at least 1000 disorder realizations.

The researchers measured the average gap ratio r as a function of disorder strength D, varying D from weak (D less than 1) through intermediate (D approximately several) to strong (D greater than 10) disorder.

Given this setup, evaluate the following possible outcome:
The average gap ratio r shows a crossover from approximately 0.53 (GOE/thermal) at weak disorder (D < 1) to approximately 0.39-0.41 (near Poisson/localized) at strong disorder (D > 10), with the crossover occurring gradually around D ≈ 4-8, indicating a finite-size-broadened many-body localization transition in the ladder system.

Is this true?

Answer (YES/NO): NO